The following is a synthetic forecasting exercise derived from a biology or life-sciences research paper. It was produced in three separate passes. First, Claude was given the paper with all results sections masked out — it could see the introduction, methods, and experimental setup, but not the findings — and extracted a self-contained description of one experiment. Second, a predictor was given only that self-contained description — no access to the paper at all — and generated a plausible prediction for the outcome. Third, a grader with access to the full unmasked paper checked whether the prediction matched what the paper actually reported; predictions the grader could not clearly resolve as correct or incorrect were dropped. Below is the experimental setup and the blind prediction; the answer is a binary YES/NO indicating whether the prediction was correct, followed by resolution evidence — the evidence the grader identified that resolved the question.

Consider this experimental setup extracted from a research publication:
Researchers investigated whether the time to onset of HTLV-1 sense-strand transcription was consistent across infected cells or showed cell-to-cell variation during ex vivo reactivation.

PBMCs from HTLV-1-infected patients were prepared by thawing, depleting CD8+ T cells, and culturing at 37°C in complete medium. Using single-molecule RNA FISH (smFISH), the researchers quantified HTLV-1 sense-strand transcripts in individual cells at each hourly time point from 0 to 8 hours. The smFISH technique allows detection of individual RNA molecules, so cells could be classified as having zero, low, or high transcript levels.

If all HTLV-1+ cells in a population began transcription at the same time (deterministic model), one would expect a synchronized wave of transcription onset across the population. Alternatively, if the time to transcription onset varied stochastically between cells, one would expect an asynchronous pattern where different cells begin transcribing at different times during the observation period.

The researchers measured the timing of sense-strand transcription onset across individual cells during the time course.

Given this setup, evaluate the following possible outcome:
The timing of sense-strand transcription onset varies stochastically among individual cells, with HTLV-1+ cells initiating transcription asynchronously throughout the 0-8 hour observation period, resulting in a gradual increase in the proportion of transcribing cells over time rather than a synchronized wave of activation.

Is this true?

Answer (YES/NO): YES